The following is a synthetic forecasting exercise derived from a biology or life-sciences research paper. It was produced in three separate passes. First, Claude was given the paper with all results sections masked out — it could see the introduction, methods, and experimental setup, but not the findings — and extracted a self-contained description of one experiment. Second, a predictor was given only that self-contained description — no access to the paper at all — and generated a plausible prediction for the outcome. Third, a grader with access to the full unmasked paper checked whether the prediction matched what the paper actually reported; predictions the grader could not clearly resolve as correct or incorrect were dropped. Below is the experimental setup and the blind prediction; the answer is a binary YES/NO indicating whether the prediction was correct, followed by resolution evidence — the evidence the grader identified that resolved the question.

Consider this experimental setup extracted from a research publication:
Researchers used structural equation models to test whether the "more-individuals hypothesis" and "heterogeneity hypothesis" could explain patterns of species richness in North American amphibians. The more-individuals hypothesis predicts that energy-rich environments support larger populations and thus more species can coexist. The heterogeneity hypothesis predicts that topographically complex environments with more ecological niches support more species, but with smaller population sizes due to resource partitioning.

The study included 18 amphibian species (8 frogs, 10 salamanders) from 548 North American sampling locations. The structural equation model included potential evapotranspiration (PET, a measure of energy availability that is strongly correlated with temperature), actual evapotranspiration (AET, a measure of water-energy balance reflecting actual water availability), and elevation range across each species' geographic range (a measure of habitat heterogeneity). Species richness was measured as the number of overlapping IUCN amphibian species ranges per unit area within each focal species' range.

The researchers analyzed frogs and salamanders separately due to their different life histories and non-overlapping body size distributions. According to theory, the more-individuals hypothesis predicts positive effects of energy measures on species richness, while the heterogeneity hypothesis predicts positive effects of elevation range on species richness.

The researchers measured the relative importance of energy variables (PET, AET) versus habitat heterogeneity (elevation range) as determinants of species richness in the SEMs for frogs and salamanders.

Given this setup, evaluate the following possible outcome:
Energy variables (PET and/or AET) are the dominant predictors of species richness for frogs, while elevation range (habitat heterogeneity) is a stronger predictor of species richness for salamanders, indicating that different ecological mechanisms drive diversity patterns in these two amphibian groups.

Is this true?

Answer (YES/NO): NO